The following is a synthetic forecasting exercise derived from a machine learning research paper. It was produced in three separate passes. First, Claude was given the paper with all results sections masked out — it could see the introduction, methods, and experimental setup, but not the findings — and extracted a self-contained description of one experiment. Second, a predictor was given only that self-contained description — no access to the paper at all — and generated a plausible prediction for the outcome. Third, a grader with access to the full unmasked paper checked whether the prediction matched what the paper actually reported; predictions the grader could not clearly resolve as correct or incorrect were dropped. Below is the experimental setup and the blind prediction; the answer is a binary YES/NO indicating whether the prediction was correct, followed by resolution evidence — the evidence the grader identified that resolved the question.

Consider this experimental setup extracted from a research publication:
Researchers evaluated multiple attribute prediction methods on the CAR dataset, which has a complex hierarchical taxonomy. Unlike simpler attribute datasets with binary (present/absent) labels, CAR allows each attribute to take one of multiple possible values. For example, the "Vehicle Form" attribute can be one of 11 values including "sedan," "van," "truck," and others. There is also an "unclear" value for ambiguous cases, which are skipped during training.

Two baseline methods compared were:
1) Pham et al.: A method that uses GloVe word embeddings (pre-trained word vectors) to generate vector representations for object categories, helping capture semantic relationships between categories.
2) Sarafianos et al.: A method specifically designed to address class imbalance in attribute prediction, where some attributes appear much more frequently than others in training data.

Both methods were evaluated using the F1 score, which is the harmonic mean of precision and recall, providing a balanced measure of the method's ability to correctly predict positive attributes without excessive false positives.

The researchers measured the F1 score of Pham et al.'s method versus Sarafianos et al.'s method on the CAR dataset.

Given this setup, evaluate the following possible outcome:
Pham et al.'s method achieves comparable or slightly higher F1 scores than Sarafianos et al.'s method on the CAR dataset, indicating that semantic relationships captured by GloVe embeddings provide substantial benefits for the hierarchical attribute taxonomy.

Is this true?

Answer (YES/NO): YES